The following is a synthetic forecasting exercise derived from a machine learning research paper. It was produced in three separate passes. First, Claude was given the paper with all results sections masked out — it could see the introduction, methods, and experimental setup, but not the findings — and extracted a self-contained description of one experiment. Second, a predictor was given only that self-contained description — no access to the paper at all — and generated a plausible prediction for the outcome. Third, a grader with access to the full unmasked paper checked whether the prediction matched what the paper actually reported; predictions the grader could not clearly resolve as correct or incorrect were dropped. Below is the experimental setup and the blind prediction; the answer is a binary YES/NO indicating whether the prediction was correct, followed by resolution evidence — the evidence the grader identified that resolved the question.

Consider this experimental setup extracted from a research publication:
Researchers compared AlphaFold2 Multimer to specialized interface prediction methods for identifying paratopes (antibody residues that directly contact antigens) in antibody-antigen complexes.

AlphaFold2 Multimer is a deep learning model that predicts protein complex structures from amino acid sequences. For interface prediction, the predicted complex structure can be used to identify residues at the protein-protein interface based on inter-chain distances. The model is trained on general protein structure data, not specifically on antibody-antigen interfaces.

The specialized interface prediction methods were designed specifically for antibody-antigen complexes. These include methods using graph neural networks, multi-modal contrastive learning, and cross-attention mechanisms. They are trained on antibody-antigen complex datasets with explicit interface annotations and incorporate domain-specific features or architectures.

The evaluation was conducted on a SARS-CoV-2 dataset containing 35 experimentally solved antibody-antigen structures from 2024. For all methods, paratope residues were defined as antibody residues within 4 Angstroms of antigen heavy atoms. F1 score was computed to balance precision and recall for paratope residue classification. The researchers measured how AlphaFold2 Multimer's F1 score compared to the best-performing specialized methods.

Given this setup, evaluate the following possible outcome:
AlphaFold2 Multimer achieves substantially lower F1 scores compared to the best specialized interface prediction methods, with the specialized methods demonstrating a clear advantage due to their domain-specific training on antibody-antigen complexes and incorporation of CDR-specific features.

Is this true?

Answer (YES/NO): YES